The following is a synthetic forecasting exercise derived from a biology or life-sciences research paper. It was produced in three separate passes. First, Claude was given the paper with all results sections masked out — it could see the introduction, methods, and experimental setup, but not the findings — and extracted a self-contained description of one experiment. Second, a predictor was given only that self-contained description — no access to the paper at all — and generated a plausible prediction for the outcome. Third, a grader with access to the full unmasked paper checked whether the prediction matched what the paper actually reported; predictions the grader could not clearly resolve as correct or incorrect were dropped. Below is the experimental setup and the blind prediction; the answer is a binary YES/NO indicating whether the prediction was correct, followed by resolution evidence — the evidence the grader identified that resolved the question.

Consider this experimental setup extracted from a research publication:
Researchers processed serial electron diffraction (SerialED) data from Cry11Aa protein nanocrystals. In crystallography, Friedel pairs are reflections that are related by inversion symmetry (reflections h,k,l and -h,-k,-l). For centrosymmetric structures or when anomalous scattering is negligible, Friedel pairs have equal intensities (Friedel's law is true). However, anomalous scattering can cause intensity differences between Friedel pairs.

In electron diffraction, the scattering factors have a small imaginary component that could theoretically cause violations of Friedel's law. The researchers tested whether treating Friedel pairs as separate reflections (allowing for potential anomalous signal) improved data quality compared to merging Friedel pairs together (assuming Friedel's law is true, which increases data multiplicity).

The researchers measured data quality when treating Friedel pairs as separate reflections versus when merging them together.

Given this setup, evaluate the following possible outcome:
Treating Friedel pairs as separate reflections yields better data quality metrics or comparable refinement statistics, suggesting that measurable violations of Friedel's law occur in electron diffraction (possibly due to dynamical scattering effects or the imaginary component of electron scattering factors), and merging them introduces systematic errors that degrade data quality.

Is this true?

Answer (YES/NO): NO